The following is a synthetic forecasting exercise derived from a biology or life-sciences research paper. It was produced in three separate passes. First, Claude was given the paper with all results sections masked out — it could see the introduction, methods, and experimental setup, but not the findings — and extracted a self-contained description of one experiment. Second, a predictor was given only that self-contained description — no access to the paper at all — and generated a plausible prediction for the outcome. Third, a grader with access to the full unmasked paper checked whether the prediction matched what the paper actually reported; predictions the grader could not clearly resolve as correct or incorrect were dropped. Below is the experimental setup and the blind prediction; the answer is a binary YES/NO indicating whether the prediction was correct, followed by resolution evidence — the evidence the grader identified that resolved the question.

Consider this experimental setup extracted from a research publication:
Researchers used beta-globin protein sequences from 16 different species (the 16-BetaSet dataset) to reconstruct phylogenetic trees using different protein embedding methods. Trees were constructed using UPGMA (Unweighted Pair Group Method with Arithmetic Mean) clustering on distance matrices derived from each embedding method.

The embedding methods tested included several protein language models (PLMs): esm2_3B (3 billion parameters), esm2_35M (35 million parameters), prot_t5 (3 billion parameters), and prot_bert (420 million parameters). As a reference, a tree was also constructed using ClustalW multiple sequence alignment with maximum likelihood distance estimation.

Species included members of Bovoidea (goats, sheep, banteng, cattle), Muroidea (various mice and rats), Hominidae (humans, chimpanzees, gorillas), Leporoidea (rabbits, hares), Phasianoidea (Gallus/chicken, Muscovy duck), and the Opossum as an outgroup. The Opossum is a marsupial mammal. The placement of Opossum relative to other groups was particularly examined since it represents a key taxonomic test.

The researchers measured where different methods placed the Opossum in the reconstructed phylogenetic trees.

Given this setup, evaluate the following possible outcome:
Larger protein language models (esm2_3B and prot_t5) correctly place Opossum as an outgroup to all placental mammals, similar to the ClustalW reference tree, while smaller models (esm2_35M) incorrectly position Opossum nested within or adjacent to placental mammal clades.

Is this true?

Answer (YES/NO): NO